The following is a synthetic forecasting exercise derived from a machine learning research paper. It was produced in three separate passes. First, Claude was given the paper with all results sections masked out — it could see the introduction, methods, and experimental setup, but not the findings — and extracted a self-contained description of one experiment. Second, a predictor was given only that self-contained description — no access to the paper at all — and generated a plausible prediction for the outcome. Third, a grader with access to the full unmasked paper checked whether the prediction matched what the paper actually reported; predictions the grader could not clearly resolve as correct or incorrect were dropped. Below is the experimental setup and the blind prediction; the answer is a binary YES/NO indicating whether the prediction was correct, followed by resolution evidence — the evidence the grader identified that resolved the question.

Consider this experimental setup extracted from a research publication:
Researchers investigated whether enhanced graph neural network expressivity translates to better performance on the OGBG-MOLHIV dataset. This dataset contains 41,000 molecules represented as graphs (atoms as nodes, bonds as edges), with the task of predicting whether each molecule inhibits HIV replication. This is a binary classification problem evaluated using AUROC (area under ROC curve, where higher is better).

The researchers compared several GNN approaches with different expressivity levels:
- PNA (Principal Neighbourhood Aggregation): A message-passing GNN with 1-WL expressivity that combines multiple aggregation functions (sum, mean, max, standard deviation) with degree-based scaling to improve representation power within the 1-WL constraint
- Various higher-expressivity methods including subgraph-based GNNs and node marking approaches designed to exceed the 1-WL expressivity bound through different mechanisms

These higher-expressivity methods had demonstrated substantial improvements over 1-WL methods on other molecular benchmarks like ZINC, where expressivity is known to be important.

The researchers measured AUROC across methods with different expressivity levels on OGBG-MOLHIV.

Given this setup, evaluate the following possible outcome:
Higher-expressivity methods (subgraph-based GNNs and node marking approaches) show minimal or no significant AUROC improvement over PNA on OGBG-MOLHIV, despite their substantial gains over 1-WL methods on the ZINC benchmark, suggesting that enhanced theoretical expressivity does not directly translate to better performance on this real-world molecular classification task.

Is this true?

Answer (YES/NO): YES